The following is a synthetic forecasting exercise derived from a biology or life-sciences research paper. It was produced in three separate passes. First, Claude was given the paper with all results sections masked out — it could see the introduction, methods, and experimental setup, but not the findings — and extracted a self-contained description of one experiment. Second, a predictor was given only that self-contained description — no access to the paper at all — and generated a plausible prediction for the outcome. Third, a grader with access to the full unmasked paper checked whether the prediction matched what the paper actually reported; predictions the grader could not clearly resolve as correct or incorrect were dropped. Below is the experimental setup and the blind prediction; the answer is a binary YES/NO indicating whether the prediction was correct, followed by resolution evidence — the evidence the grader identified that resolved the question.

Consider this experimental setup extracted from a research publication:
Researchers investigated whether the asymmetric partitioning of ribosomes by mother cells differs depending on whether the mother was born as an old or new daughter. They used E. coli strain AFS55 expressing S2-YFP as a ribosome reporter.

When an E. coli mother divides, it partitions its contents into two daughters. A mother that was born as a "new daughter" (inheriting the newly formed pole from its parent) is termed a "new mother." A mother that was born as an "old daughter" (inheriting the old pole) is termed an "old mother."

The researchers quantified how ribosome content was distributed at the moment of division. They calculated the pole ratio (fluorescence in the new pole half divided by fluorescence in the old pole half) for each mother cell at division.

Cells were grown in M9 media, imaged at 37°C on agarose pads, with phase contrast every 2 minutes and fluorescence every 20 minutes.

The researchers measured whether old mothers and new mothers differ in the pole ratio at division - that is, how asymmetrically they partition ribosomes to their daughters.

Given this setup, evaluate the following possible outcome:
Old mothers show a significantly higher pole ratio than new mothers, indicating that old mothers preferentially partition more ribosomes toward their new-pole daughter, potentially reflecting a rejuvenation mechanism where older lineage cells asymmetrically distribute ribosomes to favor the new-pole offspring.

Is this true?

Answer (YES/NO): YES